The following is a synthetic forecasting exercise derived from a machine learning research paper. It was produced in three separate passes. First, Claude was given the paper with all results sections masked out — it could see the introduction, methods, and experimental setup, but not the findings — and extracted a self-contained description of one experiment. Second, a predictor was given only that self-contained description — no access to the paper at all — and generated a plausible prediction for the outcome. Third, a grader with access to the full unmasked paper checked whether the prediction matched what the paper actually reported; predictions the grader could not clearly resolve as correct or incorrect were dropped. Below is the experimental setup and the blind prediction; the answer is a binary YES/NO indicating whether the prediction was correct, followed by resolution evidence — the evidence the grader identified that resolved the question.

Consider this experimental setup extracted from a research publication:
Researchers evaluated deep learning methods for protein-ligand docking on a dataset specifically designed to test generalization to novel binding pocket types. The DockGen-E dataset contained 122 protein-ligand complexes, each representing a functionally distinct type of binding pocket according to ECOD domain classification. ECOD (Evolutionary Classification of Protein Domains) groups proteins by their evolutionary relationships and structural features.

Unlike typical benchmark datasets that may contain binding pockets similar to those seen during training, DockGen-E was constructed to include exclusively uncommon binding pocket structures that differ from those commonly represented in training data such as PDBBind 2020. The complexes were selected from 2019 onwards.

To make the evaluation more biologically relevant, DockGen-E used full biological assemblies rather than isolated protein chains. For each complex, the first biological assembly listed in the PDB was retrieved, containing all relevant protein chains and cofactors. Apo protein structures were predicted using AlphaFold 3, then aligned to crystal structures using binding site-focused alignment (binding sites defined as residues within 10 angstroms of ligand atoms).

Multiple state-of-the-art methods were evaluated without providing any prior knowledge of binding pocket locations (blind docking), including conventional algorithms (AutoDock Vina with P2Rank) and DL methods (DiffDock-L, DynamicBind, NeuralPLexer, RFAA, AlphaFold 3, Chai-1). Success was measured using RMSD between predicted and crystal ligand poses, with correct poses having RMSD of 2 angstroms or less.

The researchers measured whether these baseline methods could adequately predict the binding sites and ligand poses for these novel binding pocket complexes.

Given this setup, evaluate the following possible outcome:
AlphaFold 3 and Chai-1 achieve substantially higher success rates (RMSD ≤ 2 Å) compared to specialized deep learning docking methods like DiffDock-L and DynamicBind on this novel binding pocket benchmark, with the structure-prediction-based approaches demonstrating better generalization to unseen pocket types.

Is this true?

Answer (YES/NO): YES